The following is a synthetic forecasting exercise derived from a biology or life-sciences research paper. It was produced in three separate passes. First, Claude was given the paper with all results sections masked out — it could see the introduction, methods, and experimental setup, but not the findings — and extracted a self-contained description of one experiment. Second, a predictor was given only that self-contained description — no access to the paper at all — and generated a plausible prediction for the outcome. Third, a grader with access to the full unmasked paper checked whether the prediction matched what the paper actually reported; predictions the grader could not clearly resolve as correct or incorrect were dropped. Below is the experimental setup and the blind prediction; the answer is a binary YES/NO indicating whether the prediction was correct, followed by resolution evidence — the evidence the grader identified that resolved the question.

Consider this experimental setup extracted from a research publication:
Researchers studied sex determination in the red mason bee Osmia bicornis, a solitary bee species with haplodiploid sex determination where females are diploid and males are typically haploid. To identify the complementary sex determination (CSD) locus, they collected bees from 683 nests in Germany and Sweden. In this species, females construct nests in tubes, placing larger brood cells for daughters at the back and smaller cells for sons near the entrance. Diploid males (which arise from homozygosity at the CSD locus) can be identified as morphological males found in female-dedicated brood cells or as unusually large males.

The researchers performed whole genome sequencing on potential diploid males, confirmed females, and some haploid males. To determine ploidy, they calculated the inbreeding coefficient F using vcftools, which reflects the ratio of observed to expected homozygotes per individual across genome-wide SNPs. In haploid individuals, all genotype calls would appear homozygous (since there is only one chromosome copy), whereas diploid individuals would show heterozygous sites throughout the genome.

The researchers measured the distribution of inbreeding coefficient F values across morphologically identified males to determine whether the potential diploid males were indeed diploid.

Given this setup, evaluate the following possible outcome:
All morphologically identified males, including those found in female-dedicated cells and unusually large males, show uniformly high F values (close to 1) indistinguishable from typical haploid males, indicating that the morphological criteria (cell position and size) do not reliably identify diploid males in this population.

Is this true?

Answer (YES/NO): NO